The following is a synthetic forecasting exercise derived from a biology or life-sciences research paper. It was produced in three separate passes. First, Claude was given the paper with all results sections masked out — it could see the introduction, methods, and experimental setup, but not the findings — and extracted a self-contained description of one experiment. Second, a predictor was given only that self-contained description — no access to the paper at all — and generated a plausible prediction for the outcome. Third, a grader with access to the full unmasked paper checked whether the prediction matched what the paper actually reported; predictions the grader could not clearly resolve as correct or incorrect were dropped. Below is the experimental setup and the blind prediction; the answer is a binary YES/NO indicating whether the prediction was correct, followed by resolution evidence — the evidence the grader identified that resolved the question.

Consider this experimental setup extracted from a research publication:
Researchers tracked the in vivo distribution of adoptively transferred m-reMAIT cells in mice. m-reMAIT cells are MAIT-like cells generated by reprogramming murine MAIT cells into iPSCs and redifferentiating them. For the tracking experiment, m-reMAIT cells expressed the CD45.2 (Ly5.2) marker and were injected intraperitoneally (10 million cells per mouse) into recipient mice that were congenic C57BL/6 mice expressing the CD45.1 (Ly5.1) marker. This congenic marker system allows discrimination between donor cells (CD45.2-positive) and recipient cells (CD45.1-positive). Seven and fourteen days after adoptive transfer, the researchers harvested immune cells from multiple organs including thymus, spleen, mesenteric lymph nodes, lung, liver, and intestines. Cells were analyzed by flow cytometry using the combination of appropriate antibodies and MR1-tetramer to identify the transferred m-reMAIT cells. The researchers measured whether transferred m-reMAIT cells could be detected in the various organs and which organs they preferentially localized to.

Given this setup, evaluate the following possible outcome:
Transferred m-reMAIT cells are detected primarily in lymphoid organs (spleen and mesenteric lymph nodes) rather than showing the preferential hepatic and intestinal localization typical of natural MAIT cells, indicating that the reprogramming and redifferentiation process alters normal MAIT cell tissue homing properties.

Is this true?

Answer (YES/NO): NO